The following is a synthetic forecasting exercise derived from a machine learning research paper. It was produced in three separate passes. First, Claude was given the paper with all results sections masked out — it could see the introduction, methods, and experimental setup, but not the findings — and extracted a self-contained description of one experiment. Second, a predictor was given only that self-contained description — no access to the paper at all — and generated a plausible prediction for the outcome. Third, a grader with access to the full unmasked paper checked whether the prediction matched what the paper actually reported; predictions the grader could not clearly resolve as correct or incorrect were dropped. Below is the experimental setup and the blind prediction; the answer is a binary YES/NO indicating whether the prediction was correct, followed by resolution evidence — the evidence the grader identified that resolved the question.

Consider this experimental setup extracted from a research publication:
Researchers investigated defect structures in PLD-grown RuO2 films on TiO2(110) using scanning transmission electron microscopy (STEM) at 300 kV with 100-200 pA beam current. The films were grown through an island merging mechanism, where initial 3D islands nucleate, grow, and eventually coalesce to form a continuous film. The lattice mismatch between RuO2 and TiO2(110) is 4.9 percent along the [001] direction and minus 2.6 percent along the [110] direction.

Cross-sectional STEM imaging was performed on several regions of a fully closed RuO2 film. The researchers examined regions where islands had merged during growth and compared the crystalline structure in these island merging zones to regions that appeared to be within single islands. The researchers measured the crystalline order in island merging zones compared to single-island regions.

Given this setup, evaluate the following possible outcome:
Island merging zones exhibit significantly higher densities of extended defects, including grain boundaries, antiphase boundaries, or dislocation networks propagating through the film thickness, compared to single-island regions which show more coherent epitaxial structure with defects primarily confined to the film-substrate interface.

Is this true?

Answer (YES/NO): NO